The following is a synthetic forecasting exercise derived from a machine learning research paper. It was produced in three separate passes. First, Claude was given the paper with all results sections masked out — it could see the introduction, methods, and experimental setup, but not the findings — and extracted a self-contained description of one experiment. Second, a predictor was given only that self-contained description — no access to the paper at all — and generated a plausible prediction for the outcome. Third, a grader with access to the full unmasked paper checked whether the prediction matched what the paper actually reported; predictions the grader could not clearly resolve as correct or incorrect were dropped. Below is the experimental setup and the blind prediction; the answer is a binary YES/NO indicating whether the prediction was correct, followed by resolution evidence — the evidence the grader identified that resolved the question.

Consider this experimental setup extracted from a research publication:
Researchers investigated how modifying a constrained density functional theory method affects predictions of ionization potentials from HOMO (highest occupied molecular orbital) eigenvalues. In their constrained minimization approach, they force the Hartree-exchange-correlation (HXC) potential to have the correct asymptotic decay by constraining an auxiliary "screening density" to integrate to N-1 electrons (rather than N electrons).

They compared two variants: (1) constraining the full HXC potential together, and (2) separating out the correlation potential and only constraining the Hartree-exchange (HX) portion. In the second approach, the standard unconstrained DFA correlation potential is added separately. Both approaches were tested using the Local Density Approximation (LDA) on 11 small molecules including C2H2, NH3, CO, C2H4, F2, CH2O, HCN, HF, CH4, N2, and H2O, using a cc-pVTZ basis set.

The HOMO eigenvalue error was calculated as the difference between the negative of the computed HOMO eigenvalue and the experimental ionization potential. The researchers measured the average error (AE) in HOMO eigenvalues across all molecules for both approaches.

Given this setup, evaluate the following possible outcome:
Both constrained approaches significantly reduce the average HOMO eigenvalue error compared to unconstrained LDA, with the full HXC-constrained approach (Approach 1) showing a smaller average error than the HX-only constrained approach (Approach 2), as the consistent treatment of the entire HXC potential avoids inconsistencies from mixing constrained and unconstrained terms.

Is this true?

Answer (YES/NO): NO